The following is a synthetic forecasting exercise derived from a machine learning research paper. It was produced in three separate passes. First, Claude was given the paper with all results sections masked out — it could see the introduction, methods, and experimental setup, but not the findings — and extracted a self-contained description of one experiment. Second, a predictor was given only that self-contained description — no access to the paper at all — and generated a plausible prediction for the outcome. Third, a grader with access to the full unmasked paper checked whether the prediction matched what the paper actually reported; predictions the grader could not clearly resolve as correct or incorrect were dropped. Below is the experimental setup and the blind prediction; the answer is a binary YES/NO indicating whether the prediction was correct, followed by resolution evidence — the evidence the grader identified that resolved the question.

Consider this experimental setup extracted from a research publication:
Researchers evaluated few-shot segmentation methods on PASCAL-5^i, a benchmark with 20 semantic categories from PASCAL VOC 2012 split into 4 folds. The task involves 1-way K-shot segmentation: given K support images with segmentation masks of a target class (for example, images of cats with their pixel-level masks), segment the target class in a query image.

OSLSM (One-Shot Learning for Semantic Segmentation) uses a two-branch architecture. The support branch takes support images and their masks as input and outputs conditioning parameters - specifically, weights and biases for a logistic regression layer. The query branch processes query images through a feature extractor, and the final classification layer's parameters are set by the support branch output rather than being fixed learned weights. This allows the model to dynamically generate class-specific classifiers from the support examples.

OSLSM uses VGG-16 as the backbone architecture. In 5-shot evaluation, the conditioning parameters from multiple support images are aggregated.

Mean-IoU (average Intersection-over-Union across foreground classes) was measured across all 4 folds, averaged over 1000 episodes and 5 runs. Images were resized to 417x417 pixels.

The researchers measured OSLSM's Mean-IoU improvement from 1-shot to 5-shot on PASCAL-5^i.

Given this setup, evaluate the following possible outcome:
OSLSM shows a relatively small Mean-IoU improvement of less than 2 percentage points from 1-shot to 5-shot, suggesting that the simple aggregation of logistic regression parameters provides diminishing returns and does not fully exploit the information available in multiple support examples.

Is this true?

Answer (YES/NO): NO